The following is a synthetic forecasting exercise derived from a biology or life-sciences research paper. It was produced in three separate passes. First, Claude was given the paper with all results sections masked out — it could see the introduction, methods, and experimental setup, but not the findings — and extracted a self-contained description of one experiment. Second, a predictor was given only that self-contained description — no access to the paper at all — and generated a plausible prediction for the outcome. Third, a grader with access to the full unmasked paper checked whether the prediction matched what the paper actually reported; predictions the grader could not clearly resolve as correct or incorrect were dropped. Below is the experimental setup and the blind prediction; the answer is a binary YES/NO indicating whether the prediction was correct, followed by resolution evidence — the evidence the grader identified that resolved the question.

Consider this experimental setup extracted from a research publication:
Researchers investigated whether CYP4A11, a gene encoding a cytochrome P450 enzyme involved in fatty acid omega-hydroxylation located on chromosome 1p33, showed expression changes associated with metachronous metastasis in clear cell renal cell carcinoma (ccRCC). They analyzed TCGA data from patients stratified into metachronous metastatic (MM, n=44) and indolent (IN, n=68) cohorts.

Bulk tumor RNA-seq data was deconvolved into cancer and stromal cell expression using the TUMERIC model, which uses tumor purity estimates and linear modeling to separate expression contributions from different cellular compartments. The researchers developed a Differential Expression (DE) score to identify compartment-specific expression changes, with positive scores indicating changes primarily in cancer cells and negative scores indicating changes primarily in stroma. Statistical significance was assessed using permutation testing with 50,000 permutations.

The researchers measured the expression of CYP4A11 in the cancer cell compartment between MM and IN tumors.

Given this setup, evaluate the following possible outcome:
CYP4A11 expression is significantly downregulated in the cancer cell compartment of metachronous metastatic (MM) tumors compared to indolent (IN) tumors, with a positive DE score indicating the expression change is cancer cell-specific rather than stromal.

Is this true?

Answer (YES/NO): YES